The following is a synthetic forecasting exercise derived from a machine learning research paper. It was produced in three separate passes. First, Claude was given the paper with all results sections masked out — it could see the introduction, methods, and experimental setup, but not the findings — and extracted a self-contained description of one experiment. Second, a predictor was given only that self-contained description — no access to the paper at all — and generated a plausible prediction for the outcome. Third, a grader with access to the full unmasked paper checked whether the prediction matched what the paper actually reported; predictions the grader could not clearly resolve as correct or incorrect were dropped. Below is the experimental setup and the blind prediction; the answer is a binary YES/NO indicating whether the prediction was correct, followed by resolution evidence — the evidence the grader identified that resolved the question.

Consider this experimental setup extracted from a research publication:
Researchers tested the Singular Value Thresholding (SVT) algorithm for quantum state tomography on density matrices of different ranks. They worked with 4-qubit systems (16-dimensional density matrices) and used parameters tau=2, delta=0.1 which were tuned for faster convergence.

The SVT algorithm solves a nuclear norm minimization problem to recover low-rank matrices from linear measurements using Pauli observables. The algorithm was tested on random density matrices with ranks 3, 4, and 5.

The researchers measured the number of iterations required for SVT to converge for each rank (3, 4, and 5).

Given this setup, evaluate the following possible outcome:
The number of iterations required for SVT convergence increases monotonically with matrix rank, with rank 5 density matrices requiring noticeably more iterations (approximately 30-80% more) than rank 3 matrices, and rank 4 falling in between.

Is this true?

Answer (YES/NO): NO